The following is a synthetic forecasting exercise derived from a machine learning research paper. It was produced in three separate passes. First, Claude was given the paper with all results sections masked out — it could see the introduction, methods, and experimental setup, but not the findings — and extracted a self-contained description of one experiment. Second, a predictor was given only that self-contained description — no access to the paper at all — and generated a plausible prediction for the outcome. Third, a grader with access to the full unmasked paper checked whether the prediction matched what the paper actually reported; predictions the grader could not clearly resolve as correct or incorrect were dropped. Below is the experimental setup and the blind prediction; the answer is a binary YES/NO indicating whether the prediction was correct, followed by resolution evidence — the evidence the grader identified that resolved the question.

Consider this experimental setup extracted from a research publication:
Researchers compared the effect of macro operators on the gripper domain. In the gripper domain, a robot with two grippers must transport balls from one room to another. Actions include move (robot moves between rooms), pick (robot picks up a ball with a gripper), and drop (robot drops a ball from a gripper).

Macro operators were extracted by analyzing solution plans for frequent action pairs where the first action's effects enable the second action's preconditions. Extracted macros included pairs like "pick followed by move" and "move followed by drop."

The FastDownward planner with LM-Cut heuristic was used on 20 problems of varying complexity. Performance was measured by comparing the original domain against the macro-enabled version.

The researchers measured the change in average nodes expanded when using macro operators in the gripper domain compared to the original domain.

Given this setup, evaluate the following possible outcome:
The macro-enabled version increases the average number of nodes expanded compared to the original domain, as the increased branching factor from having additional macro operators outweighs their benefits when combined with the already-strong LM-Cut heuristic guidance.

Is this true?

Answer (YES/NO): NO